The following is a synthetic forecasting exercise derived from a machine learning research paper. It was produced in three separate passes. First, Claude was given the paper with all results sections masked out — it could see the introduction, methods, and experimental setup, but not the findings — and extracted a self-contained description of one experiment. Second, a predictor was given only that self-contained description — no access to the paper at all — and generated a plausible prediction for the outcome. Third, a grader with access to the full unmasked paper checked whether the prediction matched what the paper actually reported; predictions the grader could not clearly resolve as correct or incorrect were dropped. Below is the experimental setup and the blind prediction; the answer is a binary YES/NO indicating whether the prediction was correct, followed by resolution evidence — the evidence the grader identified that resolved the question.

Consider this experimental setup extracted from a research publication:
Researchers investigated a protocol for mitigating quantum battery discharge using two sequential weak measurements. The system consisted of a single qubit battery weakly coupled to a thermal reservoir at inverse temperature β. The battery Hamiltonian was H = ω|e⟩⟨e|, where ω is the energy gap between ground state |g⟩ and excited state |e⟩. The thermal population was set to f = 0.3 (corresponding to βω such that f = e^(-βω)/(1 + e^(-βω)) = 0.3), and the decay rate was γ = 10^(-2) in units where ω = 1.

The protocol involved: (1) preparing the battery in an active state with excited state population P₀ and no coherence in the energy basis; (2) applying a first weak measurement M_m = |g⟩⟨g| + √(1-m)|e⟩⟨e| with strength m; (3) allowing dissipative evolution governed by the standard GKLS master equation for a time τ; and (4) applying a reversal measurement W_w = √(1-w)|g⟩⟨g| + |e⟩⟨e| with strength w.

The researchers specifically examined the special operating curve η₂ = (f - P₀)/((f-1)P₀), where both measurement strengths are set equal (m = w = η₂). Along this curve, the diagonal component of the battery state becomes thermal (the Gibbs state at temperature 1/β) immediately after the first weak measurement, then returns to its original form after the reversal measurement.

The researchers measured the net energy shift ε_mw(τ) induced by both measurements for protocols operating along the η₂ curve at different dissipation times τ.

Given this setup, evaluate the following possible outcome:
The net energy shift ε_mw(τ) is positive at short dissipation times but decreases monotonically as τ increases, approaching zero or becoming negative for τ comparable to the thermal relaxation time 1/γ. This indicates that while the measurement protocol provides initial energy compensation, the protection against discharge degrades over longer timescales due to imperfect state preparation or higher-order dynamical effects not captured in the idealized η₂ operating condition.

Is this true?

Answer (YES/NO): NO